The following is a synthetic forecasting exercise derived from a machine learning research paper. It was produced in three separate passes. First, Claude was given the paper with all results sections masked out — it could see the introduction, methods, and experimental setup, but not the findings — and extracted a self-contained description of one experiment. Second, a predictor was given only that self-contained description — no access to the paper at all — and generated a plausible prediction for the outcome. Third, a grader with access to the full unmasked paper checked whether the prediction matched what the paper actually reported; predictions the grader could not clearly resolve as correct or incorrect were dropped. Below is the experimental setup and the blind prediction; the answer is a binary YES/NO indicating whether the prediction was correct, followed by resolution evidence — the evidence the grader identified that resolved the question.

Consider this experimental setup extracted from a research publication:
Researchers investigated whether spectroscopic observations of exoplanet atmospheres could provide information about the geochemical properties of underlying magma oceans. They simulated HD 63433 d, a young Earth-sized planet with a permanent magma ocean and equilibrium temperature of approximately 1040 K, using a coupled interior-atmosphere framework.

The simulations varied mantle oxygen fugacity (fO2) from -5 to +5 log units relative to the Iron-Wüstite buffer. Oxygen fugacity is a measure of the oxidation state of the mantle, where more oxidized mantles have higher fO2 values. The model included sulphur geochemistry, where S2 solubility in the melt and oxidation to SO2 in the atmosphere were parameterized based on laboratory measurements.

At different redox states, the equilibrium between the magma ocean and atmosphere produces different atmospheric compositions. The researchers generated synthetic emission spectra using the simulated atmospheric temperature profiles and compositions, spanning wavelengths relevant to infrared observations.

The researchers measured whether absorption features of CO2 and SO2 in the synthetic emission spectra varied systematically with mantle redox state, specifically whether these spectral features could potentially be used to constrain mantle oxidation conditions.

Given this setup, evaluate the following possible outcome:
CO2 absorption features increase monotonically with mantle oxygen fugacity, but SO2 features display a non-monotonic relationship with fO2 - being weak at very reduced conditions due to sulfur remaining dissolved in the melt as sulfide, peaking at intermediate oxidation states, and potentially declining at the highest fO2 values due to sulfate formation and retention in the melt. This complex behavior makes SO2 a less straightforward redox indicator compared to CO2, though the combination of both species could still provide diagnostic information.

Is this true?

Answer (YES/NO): NO